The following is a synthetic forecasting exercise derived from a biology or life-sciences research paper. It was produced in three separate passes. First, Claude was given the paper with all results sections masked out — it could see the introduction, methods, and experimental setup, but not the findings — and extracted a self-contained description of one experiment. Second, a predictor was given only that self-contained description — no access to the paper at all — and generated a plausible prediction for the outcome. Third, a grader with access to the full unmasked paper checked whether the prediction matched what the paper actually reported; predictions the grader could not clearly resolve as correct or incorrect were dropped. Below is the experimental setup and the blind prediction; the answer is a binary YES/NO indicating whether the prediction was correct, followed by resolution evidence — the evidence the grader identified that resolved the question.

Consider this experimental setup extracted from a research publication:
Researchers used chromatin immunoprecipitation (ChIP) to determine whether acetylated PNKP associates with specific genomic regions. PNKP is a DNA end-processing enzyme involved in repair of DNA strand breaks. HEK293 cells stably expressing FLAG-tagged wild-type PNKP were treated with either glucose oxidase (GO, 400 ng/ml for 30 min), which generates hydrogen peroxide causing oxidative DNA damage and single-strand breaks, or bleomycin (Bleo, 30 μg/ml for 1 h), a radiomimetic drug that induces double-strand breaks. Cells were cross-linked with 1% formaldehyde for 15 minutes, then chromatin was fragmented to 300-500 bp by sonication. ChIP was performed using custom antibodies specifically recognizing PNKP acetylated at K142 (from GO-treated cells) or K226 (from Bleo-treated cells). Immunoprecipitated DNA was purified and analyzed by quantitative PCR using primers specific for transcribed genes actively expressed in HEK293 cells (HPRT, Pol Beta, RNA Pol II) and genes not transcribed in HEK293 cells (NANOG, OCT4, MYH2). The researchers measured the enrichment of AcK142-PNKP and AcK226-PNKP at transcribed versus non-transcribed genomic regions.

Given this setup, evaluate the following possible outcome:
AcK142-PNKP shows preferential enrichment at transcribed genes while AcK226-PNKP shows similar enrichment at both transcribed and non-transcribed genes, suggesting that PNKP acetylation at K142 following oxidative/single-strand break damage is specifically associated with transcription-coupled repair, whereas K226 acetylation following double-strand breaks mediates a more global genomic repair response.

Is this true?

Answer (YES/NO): NO